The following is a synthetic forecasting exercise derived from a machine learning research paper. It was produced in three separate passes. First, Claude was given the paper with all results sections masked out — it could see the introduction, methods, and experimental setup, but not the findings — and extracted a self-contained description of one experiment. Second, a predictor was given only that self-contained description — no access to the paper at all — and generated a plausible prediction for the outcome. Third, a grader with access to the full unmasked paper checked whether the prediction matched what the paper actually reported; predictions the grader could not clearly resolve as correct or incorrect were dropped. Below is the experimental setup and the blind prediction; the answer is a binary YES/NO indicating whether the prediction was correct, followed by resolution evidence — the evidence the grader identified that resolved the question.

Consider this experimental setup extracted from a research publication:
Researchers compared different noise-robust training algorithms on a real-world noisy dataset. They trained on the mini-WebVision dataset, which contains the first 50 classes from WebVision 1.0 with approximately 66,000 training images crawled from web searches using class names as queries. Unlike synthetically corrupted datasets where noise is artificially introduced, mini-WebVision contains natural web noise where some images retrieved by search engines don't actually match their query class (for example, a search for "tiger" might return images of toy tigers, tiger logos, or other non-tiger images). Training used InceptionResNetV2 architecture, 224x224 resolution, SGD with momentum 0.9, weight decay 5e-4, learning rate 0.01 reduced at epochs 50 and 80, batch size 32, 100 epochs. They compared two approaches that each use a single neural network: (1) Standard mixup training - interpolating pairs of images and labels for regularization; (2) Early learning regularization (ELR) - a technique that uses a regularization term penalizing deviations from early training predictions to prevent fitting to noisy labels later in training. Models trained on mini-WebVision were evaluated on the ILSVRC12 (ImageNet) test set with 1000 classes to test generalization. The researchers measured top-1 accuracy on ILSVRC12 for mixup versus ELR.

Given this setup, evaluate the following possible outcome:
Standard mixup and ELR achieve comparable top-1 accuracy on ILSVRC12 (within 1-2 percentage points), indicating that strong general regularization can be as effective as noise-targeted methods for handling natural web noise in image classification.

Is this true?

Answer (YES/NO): NO